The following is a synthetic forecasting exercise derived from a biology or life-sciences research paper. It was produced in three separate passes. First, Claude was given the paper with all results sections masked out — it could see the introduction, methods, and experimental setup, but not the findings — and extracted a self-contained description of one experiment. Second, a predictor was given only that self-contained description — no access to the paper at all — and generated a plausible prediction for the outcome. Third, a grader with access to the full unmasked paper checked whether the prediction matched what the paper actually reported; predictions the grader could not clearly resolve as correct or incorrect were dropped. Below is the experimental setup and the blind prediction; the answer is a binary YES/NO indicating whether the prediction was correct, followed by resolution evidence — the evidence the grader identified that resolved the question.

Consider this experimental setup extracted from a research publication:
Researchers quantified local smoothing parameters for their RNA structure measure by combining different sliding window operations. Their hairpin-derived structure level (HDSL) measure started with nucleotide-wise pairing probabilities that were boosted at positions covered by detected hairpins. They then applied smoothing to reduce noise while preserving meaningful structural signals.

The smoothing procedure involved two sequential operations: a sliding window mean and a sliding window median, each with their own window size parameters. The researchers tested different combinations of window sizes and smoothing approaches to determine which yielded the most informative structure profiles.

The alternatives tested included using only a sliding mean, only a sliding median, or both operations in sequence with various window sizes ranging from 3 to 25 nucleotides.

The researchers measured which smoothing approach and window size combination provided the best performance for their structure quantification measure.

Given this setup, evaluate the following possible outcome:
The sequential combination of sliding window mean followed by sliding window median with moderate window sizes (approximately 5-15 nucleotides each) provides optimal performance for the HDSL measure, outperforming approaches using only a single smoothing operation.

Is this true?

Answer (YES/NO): YES